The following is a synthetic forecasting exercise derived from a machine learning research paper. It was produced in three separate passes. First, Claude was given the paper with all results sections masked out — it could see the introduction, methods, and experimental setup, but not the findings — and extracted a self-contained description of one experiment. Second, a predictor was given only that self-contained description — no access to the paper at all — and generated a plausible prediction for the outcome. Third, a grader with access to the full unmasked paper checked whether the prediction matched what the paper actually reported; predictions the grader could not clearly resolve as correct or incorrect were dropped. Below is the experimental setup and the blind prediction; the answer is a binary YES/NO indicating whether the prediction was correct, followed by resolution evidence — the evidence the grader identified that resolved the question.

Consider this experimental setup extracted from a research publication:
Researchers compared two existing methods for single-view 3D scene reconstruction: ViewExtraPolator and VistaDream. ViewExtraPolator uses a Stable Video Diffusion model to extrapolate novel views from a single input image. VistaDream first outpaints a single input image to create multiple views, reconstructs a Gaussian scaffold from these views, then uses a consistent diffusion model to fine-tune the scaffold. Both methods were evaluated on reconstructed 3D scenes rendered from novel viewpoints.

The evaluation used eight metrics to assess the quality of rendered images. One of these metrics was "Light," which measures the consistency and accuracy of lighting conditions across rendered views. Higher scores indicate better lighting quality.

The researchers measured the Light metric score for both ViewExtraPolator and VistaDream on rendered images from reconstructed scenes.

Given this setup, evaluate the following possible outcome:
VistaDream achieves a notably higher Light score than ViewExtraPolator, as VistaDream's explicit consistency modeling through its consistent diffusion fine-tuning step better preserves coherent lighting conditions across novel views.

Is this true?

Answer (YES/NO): NO